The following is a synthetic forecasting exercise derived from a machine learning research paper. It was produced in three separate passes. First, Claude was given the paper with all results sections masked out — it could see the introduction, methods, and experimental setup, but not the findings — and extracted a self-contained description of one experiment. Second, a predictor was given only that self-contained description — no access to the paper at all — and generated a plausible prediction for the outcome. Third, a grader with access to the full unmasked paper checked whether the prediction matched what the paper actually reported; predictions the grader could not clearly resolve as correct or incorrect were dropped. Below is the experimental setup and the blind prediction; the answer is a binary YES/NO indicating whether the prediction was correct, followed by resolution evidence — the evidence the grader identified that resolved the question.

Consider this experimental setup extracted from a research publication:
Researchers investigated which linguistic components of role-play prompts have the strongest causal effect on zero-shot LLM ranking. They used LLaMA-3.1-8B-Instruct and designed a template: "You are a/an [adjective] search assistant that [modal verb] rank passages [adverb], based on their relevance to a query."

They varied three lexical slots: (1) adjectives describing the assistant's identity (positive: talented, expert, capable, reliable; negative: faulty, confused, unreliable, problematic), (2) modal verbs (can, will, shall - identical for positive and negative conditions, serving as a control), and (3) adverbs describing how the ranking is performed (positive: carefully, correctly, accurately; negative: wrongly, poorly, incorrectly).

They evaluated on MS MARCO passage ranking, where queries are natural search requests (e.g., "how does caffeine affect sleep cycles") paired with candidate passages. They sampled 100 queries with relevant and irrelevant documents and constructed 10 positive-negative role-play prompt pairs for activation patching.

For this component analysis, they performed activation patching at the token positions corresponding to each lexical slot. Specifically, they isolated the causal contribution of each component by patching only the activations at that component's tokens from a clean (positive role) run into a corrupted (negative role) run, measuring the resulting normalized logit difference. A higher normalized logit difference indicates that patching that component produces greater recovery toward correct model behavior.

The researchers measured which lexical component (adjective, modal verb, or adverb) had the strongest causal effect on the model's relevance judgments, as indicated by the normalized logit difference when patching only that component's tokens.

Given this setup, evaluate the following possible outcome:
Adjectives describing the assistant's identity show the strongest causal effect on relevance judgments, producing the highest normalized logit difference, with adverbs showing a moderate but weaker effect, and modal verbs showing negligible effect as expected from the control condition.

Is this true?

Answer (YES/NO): NO